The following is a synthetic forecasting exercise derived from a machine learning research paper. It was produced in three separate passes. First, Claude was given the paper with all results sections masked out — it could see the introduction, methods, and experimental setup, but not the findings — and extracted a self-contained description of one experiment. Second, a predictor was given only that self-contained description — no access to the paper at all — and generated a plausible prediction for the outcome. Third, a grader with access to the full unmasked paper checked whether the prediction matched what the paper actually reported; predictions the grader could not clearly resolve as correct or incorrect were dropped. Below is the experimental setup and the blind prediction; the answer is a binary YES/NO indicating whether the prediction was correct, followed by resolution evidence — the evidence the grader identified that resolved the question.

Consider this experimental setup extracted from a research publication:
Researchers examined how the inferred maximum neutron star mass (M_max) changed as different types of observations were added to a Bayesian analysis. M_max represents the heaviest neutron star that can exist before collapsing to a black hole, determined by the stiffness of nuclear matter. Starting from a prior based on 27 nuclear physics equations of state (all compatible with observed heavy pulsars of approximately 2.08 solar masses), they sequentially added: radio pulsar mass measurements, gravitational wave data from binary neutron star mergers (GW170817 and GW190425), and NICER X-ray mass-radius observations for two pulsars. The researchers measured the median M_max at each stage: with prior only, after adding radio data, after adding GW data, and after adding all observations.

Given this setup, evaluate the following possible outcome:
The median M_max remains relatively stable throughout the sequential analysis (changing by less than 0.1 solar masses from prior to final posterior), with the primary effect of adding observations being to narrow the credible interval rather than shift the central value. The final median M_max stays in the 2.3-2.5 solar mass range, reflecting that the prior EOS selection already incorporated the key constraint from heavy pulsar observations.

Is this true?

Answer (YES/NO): NO